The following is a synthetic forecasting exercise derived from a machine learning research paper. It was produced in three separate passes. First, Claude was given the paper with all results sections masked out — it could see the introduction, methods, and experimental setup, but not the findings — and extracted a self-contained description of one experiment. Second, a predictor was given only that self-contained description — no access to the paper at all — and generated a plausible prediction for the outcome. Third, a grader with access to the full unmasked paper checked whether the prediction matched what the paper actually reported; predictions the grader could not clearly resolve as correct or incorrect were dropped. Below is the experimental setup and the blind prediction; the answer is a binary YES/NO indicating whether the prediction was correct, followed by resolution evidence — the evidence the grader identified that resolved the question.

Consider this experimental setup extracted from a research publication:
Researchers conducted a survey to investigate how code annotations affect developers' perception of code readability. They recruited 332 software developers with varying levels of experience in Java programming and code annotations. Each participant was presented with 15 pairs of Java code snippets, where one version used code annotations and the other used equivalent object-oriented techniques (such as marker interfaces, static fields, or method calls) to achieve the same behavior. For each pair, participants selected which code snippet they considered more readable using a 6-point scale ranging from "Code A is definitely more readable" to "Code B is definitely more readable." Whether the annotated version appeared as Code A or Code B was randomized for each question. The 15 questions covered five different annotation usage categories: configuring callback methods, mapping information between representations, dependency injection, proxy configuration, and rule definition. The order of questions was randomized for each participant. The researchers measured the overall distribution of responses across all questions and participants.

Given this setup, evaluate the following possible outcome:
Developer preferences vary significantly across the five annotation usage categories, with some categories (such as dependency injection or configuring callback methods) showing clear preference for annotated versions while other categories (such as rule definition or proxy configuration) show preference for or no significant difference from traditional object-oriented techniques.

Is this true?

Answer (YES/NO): NO